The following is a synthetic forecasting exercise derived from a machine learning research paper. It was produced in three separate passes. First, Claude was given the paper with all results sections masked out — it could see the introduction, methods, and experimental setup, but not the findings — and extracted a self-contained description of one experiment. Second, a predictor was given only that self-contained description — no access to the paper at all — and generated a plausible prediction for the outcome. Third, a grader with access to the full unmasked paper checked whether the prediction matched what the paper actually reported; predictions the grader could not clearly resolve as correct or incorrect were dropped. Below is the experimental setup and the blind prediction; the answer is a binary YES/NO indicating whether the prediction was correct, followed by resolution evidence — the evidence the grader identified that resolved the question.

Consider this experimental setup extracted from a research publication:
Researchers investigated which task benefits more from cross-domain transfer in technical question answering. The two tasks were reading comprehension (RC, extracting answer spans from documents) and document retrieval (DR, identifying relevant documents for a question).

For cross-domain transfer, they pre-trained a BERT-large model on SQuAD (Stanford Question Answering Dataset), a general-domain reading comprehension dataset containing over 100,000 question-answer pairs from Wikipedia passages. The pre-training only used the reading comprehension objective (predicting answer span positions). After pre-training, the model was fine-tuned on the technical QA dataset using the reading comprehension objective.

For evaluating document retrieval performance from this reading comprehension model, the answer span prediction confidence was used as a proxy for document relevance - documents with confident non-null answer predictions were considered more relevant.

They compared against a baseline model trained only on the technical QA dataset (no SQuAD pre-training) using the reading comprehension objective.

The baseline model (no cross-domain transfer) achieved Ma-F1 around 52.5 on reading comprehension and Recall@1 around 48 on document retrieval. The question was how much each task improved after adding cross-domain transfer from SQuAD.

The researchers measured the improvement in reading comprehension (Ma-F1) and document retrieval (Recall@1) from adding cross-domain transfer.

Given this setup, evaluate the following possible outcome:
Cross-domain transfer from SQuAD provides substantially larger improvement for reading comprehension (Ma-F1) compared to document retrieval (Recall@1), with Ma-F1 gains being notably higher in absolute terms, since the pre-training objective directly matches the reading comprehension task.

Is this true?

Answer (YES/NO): NO